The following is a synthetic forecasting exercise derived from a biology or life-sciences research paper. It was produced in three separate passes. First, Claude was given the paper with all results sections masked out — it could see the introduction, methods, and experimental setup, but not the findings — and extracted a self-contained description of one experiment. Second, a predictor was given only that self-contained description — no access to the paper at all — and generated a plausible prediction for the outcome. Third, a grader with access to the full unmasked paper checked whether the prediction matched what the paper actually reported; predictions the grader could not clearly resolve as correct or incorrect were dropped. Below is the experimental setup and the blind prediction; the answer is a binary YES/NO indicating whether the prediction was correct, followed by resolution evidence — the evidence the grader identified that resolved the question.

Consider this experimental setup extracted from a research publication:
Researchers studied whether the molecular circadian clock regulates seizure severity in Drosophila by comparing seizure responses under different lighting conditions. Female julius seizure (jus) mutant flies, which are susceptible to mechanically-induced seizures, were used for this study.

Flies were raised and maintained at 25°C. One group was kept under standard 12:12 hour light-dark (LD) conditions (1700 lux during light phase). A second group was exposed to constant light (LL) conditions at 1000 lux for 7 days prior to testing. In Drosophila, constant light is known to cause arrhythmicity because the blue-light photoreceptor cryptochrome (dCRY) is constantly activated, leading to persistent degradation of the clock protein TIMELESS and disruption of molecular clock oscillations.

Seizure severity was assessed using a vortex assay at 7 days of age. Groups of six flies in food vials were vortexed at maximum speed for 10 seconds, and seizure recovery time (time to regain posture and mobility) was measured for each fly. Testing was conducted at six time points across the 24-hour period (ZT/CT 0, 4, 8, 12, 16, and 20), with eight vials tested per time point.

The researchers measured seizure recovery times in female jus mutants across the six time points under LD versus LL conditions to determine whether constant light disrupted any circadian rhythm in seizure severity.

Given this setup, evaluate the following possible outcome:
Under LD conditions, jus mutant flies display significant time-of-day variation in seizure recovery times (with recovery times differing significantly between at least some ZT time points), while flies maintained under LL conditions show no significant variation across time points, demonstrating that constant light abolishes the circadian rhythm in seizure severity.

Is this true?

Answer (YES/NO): YES